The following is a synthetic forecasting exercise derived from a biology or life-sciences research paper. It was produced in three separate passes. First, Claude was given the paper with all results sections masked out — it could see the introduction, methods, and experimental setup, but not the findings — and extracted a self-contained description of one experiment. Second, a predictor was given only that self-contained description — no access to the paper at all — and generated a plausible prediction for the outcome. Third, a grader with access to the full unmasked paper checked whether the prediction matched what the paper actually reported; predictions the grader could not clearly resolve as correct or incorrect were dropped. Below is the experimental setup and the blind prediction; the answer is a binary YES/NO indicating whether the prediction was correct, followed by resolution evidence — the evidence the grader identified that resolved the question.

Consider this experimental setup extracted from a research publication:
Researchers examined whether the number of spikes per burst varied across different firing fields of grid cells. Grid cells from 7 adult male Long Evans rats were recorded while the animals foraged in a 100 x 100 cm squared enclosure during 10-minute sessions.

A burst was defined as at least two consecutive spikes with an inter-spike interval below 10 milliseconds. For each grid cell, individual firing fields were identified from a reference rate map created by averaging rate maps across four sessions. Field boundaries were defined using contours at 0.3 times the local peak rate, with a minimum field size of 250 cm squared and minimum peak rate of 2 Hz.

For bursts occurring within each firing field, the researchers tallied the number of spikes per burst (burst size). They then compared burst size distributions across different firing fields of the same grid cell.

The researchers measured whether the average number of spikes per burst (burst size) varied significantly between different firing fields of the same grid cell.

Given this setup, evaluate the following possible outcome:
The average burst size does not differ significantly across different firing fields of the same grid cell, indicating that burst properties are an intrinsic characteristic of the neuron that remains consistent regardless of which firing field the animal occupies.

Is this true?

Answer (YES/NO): YES